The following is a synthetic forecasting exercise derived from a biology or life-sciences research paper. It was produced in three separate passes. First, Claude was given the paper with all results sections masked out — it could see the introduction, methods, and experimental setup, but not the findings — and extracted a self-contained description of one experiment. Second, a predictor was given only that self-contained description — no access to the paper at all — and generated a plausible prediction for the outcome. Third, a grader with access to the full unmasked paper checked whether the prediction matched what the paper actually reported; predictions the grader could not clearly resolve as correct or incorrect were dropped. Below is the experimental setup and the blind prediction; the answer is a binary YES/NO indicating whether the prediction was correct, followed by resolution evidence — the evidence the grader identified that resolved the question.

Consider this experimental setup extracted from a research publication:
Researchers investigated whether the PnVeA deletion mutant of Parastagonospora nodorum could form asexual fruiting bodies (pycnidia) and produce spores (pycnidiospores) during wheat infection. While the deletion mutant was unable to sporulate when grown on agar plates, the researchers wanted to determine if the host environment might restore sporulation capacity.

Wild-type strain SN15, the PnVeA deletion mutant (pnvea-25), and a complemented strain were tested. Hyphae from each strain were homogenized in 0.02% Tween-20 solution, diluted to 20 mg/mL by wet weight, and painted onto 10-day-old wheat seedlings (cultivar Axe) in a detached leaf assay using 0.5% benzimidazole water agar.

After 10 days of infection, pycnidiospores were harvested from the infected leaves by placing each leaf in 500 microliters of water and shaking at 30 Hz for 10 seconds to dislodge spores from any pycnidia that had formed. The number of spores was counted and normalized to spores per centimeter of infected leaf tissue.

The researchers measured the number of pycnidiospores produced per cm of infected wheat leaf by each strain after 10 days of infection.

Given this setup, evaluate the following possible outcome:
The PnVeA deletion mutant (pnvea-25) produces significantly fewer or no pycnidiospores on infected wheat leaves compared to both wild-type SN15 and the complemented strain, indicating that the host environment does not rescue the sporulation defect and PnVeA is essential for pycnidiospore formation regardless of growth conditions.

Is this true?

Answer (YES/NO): YES